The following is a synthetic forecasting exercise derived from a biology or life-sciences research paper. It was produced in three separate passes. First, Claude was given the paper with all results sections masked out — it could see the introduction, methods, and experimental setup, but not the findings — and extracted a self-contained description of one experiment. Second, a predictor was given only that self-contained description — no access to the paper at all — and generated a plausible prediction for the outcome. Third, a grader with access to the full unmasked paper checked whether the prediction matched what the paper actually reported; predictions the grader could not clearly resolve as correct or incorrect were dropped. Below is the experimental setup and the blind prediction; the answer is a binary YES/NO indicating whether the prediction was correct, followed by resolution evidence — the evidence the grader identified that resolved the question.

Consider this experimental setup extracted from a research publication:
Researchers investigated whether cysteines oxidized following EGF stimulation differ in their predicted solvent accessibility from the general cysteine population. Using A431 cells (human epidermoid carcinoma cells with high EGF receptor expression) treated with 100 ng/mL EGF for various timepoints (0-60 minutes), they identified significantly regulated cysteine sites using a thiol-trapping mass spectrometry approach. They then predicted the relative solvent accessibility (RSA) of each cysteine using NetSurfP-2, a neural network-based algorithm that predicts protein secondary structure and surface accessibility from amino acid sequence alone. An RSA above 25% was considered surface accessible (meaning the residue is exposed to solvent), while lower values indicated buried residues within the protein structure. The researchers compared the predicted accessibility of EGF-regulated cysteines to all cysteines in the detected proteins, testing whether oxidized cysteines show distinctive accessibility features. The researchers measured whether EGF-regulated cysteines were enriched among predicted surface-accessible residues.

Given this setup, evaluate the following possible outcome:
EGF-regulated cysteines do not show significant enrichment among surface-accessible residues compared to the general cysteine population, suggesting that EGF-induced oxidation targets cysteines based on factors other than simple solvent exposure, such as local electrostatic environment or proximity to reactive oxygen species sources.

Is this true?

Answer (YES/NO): YES